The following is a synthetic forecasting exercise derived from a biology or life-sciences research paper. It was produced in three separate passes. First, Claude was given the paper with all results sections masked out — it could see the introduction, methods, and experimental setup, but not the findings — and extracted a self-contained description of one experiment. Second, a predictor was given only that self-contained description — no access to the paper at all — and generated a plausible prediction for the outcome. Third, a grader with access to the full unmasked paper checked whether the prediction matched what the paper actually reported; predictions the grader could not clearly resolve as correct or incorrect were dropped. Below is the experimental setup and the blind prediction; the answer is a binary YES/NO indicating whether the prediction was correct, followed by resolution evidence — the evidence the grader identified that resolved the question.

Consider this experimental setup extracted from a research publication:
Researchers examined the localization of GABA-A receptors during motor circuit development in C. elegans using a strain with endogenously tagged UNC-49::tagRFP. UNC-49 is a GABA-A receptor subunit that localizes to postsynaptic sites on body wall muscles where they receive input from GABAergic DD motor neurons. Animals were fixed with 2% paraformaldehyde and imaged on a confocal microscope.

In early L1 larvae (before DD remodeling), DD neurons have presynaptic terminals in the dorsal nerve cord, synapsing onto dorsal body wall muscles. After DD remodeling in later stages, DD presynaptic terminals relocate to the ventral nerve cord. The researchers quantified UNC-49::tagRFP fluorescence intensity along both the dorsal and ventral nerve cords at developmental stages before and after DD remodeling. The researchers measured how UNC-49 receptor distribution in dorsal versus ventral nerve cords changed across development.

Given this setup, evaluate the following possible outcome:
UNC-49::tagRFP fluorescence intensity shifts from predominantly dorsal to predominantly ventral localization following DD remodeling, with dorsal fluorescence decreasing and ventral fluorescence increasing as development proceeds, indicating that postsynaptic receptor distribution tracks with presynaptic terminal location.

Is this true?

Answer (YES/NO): NO